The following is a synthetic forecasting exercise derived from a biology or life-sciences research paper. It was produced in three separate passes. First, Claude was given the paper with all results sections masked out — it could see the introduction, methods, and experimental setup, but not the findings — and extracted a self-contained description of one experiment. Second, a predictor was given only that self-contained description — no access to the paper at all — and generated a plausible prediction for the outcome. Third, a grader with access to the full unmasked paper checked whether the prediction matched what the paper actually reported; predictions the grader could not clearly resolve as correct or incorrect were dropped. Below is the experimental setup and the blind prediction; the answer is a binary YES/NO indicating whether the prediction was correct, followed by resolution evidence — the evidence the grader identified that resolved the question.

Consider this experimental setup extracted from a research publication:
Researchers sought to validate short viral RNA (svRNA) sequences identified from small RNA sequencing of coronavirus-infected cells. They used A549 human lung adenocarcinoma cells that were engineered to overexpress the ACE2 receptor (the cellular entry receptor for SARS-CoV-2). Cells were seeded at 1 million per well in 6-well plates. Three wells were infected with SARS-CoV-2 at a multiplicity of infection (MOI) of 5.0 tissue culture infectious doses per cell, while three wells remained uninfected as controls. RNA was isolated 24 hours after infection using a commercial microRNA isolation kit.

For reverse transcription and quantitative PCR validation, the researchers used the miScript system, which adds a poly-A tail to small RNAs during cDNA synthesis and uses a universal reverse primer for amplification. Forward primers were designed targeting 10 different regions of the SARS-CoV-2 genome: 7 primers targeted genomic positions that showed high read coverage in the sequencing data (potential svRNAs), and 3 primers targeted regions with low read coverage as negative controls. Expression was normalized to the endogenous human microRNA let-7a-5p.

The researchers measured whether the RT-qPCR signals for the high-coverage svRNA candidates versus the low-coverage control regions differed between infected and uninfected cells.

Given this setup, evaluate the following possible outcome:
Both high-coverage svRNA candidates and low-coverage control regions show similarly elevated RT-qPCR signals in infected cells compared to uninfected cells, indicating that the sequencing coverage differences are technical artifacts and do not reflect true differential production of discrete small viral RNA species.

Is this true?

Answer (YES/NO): NO